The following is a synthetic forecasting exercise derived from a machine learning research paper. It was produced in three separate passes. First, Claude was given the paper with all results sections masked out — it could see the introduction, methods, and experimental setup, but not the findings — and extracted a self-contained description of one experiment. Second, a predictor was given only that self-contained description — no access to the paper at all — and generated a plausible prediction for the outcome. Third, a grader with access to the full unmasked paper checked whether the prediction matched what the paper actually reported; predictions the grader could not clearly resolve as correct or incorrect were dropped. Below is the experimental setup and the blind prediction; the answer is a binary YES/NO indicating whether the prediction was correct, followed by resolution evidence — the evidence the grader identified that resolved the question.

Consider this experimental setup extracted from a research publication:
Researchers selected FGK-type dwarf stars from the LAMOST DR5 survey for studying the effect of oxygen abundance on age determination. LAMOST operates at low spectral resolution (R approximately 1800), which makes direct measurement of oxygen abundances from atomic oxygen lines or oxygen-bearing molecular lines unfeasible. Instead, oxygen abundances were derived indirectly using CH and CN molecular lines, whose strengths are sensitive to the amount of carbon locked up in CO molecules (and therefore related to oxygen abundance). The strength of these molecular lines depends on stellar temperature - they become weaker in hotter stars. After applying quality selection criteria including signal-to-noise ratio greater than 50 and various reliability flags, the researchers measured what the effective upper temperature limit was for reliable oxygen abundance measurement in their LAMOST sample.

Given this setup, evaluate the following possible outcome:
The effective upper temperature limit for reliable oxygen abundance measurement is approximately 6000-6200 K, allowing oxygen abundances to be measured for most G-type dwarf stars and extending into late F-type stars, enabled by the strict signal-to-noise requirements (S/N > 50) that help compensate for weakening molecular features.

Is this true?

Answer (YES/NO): NO